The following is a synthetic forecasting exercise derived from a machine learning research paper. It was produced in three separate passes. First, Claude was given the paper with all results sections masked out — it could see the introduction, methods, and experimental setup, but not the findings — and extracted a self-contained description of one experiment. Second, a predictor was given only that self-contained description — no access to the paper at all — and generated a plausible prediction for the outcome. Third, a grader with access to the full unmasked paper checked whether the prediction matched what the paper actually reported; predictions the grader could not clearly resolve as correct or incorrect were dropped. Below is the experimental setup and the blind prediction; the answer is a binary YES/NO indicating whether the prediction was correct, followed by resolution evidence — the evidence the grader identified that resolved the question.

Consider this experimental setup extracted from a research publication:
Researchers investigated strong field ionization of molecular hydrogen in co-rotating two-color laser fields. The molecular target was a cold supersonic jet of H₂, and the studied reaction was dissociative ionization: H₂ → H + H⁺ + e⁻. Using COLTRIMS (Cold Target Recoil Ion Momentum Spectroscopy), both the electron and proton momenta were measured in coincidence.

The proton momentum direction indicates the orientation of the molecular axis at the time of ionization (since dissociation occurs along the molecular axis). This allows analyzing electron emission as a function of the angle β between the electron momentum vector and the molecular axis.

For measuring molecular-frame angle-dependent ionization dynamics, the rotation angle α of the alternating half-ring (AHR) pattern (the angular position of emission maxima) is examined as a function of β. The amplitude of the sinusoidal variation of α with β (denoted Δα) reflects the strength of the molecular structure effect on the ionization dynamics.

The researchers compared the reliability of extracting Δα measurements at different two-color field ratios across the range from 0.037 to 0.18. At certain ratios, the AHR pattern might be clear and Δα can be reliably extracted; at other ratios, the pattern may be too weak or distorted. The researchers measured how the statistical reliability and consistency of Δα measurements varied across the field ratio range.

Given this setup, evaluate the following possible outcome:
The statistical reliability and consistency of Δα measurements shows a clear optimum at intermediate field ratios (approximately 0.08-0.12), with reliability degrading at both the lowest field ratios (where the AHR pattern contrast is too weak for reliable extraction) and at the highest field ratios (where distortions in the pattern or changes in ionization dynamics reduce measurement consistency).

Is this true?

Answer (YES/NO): NO